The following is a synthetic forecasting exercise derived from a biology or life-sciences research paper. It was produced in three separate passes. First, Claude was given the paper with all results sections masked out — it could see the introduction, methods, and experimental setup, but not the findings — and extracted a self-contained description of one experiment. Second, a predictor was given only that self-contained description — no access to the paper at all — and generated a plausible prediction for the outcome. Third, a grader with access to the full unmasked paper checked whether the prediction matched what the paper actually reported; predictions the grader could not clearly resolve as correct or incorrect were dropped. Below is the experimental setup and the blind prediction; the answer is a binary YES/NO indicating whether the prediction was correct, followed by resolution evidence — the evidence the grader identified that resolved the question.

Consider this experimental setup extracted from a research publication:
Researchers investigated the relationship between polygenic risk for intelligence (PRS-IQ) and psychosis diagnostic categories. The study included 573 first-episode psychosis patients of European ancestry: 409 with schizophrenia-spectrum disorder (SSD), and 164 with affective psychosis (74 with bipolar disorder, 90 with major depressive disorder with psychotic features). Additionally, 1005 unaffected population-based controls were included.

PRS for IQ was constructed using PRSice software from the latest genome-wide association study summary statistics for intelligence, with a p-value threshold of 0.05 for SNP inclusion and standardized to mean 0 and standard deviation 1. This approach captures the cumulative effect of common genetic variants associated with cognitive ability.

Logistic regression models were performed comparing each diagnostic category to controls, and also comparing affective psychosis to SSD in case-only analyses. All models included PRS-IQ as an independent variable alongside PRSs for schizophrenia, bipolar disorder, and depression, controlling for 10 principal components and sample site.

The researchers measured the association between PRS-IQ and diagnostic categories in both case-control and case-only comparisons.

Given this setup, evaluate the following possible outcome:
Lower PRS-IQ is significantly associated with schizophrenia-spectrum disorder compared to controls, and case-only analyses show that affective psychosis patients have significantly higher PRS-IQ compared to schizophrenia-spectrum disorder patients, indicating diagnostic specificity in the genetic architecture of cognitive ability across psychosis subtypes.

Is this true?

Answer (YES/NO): NO